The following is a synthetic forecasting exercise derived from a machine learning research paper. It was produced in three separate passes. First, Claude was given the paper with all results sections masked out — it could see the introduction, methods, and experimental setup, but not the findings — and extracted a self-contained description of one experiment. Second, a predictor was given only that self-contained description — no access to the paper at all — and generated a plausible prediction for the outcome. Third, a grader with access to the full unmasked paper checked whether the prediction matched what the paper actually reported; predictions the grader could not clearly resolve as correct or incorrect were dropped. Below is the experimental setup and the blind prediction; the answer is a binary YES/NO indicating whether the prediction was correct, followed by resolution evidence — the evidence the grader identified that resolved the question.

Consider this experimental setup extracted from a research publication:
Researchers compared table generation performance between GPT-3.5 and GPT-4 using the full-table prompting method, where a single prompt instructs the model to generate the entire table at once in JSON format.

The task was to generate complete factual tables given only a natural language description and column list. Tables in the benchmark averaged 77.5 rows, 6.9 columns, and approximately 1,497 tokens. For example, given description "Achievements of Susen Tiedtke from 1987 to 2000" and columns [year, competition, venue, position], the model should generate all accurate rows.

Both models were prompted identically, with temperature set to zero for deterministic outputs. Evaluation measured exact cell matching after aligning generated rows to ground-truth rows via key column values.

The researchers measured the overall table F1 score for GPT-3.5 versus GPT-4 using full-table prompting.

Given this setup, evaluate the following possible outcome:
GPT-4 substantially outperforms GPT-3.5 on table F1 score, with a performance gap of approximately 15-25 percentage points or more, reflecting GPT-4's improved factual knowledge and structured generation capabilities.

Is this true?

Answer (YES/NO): NO